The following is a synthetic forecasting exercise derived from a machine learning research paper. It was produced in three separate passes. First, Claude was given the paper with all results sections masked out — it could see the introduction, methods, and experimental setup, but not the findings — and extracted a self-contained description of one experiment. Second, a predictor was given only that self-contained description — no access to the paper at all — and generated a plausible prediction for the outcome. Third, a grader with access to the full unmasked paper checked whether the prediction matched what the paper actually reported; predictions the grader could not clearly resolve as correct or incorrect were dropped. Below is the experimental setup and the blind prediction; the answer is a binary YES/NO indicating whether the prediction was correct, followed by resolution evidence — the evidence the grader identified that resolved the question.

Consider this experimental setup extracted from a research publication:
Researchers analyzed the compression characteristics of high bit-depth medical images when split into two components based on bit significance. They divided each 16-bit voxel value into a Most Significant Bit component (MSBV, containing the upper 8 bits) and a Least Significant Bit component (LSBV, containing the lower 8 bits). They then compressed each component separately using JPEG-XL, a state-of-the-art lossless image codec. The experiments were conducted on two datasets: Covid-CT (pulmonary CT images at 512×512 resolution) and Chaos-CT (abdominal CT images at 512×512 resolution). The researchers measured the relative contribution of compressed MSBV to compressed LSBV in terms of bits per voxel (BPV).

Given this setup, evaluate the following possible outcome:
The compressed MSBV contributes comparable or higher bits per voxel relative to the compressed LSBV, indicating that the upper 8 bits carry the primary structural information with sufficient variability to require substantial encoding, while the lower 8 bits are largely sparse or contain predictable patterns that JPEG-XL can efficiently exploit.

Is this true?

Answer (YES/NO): NO